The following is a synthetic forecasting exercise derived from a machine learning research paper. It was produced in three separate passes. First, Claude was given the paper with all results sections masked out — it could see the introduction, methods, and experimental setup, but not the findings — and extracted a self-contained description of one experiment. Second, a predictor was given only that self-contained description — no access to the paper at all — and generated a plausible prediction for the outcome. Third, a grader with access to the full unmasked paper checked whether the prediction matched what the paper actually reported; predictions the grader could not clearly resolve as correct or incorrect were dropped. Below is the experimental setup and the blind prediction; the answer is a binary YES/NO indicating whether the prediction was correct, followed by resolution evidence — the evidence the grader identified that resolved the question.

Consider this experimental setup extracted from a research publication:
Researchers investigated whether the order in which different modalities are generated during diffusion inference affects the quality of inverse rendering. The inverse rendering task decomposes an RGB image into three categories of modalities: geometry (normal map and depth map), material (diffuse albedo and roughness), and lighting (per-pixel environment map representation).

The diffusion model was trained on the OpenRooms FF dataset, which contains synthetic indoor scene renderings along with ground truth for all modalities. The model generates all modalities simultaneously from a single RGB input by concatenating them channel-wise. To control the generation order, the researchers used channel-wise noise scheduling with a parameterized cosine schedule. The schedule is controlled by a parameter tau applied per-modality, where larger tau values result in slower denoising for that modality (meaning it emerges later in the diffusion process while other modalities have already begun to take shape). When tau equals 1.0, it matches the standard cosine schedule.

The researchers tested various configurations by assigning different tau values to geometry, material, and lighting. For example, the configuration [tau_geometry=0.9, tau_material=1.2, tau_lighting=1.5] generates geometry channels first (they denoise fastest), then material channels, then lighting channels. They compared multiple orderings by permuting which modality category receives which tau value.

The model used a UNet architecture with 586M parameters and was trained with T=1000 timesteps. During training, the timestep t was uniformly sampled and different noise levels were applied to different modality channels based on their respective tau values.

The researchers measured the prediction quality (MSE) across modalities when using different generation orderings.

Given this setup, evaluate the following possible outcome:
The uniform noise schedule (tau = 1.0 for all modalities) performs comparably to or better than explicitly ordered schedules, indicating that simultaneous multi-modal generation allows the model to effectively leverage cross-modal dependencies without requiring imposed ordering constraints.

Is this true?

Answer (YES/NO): NO